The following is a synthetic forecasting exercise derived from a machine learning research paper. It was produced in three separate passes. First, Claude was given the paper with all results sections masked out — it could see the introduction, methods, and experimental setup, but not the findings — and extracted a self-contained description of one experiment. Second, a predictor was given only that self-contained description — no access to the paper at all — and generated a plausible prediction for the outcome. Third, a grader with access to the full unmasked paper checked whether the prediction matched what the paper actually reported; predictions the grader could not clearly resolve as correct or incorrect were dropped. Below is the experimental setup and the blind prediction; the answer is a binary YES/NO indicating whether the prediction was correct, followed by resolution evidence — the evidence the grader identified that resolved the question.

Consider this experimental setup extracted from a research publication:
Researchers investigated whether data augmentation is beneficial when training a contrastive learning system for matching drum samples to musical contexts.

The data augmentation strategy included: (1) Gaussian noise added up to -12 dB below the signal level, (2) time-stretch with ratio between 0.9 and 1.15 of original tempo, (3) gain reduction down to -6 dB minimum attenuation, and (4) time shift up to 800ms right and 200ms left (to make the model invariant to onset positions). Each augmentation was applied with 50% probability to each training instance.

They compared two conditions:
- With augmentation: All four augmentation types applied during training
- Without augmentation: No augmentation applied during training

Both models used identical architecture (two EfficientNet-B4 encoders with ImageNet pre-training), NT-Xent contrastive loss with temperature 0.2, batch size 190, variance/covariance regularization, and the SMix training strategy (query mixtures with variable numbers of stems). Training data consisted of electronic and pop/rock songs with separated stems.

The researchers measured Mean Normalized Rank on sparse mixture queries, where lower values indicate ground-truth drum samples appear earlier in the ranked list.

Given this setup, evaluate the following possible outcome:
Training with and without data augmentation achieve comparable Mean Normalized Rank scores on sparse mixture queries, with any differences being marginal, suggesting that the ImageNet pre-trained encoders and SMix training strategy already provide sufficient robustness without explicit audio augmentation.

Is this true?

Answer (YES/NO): NO